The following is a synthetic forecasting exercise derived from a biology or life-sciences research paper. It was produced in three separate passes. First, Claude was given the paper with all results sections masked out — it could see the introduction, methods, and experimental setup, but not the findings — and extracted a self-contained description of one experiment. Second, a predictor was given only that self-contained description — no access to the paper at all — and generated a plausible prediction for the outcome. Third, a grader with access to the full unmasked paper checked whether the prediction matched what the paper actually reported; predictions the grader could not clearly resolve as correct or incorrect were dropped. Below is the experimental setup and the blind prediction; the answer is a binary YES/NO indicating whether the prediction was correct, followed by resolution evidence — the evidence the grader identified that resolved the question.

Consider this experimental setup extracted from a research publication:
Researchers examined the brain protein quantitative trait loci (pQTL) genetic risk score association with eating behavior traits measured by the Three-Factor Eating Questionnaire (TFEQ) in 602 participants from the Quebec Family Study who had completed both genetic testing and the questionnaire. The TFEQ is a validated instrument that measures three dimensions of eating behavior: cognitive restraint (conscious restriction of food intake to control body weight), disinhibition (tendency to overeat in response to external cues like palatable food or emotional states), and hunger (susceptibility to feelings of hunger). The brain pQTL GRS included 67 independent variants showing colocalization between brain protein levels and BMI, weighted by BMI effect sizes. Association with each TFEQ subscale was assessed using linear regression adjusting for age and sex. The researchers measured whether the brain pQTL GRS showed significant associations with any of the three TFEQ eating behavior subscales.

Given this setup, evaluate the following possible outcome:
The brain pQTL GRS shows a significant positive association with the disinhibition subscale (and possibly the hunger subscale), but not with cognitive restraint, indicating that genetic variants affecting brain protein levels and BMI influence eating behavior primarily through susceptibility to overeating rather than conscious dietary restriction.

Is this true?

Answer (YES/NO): NO